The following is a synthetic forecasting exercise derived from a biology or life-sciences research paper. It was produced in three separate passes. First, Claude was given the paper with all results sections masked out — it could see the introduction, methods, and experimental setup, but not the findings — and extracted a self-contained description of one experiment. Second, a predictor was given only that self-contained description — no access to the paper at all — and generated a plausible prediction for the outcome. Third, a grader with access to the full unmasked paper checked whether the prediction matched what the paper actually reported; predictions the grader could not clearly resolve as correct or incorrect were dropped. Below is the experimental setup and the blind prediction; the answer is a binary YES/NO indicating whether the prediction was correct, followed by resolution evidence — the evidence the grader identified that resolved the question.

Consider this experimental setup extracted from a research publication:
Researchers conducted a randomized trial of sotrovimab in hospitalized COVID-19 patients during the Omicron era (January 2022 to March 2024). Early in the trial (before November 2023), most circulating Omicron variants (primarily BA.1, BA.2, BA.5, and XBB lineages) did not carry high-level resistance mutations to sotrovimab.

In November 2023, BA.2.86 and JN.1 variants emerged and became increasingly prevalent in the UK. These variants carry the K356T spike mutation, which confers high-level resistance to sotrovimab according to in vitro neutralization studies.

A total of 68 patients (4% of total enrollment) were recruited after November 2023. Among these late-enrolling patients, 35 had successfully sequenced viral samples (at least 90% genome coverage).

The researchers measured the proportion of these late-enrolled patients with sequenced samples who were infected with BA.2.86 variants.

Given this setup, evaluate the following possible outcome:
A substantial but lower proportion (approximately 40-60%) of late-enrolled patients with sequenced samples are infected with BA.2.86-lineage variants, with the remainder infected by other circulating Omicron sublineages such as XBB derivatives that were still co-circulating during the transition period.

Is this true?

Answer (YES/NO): YES